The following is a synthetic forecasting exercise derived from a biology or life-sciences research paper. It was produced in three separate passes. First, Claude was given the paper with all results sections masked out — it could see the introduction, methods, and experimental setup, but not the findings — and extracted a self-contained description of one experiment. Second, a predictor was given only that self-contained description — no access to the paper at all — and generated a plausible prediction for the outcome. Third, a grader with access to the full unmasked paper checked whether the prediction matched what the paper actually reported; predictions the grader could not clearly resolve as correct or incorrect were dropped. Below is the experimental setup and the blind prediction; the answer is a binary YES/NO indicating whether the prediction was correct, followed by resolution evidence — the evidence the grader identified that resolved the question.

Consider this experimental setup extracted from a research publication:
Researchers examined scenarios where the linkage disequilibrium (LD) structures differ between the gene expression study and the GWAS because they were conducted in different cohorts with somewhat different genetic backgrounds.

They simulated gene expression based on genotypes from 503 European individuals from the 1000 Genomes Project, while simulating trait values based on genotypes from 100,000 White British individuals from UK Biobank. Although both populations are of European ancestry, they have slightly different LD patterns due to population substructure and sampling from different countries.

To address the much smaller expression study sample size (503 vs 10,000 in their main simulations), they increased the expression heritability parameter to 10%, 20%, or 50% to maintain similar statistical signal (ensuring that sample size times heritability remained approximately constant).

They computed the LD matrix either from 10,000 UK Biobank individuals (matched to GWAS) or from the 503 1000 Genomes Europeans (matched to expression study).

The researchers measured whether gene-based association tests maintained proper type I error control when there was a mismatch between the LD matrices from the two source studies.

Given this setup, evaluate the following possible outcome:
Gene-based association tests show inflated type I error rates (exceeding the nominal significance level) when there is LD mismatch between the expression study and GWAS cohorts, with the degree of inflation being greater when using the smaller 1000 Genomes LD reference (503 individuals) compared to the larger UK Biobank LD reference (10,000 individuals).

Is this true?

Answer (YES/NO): NO